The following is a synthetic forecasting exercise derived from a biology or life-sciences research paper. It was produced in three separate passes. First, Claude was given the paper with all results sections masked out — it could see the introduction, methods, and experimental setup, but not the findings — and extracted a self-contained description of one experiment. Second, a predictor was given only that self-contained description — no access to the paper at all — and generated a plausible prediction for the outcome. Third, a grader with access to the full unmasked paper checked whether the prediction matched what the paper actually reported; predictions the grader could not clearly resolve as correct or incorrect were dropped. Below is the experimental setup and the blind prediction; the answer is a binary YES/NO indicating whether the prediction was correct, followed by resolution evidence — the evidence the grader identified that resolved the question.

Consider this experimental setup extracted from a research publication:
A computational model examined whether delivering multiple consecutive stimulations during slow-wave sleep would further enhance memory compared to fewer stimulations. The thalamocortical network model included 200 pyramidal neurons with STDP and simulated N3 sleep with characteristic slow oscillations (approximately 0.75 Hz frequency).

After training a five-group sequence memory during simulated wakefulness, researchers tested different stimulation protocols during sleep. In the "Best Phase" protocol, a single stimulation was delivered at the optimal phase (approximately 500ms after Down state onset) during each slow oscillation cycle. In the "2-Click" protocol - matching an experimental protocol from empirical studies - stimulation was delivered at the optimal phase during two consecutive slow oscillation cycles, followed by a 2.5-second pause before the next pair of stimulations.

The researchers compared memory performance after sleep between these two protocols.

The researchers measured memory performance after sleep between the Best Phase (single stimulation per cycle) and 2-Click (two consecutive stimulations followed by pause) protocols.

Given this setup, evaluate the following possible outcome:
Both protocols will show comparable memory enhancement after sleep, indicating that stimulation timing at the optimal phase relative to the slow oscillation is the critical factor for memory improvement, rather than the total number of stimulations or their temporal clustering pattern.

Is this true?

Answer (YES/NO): YES